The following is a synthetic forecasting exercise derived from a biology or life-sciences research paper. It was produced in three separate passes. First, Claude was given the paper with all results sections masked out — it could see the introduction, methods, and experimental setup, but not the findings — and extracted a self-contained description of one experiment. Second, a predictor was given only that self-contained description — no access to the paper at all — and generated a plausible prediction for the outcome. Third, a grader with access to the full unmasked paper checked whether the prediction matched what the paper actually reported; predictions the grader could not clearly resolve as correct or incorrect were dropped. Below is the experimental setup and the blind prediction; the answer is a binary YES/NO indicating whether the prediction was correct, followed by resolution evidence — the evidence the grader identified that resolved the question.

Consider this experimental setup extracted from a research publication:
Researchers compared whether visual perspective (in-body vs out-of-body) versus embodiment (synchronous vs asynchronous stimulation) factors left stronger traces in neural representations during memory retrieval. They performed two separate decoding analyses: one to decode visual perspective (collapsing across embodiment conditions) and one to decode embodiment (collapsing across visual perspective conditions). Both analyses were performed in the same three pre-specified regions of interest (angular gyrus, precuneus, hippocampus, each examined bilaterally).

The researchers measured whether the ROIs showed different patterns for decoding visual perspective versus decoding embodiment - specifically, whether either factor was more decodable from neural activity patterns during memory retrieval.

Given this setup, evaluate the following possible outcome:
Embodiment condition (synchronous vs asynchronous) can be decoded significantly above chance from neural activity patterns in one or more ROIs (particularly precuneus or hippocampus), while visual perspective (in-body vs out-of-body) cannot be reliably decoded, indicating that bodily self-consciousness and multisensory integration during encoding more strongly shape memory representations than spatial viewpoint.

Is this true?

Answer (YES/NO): NO